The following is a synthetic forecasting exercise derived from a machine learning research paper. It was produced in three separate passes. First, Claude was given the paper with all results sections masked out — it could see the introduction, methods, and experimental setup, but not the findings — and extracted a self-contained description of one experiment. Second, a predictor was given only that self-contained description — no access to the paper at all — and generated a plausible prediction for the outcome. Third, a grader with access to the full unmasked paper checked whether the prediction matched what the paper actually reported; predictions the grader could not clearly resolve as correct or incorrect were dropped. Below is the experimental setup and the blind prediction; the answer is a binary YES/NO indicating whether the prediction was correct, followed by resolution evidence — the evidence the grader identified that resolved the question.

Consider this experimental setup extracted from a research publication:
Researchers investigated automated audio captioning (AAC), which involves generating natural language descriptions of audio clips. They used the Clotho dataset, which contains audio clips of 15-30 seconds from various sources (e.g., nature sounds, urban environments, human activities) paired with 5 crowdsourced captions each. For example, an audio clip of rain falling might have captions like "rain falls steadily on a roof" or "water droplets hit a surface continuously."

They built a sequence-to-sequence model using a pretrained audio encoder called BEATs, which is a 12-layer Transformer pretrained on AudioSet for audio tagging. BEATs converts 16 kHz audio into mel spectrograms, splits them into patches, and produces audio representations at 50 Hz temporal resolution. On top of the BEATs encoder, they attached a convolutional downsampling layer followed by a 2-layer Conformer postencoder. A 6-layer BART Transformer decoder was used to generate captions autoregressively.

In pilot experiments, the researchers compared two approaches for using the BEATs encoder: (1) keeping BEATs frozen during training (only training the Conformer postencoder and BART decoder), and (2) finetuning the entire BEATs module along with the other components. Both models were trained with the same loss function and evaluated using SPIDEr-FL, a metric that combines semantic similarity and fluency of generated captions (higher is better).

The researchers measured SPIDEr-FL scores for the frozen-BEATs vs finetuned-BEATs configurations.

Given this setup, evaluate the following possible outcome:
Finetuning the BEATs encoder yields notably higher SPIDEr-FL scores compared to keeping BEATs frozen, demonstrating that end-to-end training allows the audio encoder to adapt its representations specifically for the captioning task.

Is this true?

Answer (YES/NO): NO